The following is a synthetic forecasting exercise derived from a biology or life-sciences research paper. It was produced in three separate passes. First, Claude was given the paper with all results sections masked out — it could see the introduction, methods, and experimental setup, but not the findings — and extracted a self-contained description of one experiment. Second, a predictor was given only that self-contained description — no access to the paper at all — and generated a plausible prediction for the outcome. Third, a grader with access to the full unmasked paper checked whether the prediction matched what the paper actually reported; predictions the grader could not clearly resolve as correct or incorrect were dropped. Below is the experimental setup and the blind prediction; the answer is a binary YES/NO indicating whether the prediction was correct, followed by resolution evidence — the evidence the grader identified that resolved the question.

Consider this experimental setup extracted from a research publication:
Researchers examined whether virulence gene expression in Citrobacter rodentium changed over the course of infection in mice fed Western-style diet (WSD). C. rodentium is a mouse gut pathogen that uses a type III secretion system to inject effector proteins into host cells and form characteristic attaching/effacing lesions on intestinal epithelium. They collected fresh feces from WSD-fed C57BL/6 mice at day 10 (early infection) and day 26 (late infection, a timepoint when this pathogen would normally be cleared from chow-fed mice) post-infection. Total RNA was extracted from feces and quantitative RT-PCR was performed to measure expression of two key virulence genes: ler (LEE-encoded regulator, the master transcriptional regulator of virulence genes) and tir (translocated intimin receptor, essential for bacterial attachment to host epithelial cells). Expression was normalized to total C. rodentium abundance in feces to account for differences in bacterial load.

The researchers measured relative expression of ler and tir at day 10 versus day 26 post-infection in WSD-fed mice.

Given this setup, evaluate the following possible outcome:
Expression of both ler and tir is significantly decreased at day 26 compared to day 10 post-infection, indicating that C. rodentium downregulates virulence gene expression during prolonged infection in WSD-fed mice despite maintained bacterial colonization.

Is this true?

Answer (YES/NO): YES